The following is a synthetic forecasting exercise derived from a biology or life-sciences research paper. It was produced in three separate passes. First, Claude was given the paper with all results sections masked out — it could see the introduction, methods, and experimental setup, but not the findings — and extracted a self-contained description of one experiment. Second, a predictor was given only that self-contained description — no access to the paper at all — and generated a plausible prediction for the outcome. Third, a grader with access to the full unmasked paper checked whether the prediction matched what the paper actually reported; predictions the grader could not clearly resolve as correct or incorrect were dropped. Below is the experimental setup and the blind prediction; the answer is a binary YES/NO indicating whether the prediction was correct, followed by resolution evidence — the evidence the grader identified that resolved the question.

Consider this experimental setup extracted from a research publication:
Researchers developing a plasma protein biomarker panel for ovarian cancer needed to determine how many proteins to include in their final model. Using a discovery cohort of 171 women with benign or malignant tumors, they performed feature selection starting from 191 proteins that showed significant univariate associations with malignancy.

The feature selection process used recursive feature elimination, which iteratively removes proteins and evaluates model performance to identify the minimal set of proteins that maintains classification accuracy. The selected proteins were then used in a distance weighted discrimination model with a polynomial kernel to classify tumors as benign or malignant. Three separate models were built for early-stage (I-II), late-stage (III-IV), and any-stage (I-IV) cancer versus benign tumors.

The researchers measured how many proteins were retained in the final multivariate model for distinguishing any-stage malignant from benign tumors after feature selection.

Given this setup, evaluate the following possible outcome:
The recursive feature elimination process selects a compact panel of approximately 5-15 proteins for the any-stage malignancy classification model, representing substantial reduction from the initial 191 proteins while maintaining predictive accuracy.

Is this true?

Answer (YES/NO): YES